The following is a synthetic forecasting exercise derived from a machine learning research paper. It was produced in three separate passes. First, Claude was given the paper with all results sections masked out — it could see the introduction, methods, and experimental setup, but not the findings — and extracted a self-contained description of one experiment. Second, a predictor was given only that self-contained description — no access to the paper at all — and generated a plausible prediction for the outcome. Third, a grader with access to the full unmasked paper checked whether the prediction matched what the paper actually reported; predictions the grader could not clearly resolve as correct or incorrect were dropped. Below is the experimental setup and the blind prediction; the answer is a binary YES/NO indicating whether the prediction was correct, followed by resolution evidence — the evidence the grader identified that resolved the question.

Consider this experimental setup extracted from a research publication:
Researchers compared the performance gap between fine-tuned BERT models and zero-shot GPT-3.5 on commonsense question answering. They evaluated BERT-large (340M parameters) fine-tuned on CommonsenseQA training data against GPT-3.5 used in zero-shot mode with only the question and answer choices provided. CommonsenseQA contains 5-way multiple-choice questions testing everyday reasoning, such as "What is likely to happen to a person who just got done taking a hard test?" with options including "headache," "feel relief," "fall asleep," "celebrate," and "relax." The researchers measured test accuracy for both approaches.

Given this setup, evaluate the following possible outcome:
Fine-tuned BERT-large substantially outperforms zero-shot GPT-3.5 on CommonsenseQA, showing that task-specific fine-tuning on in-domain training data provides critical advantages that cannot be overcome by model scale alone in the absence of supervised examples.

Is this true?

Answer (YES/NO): NO